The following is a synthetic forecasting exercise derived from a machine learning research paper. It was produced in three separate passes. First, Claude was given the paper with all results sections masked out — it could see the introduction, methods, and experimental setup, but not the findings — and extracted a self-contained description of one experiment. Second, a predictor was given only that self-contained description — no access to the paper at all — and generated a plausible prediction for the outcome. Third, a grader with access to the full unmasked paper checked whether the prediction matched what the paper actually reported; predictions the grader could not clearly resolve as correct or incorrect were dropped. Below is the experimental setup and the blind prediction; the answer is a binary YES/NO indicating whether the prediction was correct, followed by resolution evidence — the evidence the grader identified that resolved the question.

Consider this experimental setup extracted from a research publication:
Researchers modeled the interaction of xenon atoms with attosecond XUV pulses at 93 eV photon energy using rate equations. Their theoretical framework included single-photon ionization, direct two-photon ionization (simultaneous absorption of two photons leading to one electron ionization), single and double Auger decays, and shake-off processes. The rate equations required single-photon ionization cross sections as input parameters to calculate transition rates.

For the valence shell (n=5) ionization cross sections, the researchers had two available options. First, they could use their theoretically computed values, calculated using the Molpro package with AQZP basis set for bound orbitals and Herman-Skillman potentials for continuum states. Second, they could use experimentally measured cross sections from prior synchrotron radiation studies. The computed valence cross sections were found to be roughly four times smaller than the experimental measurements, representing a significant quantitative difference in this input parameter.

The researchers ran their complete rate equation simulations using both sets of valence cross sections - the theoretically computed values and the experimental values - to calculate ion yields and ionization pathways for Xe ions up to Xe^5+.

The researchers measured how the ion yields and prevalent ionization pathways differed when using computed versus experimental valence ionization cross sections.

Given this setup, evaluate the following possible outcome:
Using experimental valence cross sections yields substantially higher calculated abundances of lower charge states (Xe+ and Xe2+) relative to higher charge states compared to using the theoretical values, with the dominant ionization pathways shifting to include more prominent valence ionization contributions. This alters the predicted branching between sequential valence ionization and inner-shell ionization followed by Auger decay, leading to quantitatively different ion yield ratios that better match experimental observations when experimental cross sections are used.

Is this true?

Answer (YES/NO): NO